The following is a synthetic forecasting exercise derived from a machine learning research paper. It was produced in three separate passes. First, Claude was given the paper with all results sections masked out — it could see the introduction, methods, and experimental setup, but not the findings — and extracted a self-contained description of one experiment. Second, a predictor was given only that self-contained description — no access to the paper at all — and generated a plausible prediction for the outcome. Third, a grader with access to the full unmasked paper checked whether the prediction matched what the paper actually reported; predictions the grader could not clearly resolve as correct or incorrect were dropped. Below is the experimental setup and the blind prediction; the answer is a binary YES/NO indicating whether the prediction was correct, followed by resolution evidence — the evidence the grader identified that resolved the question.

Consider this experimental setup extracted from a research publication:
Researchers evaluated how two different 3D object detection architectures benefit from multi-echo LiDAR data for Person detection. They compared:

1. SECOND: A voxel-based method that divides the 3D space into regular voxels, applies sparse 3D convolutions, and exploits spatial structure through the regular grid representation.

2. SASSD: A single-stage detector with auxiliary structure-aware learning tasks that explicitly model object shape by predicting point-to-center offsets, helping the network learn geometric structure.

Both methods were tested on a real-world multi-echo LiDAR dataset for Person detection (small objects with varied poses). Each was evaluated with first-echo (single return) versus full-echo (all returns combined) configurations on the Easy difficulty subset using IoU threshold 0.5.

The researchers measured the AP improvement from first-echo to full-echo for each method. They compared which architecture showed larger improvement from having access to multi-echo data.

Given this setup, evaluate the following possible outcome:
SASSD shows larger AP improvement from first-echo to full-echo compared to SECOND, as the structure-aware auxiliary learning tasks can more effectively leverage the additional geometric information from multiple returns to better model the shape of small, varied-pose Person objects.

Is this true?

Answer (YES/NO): NO